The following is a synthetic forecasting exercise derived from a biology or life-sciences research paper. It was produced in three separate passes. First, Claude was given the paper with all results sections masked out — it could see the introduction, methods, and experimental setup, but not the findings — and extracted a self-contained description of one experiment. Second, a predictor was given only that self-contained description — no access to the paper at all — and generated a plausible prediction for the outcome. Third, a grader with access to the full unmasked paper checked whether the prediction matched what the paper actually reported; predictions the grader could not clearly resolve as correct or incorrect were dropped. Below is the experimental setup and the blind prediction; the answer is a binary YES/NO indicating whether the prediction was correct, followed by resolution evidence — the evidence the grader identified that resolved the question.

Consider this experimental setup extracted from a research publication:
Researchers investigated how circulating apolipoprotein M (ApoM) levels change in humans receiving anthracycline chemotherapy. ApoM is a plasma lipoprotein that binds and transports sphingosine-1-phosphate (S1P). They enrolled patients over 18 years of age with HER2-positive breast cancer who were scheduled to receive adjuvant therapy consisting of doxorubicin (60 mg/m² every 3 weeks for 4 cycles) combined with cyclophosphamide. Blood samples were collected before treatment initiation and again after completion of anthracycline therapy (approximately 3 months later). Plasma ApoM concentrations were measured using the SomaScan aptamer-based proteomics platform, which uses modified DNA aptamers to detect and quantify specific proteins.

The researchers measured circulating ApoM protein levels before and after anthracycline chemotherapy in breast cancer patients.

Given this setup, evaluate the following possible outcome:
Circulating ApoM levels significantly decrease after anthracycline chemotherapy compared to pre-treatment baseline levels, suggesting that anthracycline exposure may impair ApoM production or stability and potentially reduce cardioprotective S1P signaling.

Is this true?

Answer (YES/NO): YES